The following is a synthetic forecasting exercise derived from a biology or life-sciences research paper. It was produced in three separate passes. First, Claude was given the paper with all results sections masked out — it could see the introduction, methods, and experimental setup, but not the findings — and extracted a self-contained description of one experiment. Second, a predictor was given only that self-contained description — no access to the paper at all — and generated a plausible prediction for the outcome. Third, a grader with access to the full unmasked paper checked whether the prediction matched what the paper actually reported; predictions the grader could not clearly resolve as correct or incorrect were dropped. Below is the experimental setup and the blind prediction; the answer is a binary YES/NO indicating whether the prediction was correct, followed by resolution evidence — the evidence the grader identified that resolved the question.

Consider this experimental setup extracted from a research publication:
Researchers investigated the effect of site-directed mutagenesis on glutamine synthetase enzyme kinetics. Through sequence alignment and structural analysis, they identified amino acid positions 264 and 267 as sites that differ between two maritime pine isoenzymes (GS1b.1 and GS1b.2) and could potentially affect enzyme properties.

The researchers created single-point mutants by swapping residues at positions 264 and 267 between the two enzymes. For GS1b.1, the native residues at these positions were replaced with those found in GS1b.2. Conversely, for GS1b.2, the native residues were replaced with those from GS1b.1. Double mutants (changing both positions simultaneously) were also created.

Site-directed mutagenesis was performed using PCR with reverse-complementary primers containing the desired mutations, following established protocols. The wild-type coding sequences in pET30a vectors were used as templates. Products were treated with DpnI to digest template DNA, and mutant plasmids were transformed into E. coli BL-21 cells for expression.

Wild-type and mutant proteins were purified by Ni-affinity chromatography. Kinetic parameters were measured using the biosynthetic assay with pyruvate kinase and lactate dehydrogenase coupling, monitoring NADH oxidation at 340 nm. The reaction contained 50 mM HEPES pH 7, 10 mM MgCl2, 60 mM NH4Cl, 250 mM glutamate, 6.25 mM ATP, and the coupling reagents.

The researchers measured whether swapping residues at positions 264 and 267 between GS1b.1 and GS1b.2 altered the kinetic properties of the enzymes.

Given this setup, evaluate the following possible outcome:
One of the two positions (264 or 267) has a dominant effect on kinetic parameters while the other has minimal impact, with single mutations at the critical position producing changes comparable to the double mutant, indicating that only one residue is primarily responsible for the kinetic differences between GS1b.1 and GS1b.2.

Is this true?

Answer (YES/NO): NO